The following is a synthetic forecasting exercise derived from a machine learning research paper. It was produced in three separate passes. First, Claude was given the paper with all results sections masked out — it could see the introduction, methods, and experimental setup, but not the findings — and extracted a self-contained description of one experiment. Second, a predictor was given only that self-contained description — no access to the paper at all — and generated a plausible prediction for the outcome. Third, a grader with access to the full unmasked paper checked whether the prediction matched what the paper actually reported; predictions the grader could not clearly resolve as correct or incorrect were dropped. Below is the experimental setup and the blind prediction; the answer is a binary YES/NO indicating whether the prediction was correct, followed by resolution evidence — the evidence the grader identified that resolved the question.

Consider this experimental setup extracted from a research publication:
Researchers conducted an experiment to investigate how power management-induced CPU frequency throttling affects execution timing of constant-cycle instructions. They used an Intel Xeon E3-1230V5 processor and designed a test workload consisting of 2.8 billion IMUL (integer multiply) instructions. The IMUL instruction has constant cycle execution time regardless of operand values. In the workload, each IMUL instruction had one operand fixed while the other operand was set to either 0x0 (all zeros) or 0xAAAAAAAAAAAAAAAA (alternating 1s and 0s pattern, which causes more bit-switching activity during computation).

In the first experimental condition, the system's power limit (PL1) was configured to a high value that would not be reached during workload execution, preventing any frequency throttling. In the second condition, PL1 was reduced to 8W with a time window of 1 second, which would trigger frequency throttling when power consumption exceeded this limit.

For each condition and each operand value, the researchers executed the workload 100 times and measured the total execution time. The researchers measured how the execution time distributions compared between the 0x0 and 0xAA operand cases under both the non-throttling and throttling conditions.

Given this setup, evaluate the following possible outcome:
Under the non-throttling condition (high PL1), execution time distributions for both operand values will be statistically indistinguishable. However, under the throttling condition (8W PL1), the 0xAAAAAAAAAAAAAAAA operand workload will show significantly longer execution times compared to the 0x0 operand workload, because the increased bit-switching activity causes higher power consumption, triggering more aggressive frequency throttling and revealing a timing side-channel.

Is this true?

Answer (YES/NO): YES